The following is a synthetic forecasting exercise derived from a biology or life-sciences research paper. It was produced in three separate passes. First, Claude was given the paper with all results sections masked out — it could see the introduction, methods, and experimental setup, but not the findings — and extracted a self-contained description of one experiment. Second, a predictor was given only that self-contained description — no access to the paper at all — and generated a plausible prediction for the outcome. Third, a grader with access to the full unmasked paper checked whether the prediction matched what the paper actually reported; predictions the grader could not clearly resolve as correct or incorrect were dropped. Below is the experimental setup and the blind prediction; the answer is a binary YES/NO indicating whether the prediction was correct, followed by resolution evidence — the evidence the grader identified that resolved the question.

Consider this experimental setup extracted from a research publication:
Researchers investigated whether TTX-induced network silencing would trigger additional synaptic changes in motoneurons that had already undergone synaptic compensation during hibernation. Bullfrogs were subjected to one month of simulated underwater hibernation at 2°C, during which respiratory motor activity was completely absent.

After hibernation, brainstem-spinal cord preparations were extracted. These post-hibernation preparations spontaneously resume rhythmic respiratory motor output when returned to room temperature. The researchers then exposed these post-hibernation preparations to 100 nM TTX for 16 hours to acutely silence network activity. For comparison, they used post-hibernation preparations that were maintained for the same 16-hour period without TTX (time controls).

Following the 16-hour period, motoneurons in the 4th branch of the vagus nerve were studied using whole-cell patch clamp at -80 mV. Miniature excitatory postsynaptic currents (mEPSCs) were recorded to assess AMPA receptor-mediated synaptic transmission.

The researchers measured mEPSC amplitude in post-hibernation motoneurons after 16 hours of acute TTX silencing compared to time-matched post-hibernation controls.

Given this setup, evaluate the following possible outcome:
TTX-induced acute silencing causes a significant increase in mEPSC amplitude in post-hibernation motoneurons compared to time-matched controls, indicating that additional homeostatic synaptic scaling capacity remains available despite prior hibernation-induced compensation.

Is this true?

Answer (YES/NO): NO